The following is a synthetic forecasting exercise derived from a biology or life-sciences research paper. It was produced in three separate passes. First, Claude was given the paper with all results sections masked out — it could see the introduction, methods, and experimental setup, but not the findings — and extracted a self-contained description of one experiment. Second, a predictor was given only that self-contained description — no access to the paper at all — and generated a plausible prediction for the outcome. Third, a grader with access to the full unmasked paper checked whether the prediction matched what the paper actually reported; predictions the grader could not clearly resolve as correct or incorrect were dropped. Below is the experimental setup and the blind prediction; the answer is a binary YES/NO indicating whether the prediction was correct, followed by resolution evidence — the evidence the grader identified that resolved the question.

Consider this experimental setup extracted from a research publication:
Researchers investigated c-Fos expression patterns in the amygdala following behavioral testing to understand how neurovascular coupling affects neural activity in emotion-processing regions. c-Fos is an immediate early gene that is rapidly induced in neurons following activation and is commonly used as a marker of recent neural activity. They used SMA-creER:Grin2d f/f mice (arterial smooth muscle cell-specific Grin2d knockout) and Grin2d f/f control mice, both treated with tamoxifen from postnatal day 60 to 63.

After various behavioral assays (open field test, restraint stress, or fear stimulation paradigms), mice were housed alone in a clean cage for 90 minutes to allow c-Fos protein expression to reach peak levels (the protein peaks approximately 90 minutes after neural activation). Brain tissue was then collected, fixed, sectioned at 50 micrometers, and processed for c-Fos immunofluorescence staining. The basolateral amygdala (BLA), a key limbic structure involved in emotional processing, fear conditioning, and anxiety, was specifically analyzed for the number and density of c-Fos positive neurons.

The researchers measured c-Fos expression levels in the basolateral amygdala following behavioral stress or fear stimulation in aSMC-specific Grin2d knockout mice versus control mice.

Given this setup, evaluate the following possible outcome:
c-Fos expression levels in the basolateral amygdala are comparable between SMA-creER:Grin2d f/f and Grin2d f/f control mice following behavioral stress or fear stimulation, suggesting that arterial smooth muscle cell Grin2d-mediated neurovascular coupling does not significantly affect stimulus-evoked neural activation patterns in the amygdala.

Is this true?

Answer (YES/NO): NO